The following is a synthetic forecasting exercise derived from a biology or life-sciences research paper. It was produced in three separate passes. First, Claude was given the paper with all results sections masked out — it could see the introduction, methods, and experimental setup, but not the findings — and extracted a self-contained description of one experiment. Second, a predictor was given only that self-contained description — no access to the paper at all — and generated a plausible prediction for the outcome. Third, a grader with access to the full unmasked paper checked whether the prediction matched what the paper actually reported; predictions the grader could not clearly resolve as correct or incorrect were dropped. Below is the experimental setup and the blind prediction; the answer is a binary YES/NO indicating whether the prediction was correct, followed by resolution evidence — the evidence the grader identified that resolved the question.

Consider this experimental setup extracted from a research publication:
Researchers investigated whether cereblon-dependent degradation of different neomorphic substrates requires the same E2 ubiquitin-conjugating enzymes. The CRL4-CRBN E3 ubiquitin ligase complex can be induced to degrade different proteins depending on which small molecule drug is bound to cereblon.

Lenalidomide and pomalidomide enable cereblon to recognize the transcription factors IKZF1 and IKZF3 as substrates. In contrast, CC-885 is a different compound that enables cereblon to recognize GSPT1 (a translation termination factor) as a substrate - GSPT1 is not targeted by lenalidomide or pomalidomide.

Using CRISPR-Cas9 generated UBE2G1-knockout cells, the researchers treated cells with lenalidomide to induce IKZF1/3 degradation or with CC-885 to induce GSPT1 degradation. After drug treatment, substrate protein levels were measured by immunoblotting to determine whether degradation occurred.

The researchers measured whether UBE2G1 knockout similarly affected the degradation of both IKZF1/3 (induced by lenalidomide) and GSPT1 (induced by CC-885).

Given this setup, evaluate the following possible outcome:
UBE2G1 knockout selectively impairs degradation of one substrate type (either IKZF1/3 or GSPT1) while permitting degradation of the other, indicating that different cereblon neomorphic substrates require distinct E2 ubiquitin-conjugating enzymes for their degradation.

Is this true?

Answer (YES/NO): NO